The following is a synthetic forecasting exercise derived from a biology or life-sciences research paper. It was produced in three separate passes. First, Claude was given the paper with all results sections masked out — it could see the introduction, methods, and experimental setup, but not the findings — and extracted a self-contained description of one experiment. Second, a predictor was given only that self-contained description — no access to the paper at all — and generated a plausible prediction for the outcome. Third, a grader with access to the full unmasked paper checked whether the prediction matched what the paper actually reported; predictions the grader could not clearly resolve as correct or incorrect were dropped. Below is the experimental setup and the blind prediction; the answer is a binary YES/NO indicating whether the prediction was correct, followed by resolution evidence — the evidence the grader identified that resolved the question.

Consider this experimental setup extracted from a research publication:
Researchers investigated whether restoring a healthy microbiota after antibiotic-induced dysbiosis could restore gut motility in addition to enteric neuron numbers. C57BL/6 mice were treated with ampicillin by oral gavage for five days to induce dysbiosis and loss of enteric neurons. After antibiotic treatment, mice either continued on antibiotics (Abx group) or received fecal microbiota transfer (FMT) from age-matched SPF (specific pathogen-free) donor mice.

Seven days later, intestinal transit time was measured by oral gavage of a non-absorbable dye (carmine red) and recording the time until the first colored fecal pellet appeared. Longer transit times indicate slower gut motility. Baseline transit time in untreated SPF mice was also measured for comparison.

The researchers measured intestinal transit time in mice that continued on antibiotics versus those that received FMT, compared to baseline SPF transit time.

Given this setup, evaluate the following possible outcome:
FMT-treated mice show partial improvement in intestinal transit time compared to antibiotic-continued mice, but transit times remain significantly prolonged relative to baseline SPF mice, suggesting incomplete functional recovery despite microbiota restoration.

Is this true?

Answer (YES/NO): NO